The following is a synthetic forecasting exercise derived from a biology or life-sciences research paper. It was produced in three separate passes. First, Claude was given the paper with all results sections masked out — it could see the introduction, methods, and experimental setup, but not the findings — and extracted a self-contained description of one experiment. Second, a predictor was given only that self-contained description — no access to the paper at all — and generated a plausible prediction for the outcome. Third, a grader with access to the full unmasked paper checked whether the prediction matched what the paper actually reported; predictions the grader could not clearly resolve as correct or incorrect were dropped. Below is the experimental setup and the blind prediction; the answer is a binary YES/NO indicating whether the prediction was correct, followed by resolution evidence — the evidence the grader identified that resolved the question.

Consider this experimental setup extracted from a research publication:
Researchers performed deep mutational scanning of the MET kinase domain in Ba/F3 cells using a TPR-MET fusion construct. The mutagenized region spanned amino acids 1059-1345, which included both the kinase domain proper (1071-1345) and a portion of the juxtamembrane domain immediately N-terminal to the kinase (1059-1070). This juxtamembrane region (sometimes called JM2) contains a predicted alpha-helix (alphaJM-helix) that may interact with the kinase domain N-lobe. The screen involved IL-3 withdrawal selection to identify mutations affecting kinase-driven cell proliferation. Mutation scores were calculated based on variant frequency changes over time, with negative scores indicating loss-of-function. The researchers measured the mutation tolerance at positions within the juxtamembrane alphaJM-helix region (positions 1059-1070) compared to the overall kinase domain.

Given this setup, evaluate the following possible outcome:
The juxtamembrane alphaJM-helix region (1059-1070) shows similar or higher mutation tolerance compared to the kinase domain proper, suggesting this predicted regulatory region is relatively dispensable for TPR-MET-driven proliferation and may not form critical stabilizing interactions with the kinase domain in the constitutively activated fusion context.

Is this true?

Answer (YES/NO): NO